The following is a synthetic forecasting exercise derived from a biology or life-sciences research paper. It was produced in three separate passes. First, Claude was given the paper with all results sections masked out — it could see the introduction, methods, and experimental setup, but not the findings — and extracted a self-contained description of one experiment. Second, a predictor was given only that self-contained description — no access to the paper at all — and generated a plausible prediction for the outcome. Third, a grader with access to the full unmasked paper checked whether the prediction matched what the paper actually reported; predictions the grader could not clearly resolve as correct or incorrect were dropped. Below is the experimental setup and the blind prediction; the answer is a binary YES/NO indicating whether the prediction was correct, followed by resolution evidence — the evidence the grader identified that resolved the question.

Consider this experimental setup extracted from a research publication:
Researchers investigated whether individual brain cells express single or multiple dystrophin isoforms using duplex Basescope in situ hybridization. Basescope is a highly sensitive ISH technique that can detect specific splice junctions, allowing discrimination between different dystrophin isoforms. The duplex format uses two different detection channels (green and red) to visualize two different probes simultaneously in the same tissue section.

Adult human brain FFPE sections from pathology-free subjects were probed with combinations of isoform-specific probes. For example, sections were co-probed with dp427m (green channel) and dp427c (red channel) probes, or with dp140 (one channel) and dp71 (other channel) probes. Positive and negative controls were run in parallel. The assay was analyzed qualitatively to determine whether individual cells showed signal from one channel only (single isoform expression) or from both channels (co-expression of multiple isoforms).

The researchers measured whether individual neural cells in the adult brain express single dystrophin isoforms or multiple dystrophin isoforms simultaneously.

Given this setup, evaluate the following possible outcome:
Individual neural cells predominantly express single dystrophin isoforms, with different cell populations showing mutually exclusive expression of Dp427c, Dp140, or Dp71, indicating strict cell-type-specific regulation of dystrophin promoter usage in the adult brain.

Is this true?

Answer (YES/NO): NO